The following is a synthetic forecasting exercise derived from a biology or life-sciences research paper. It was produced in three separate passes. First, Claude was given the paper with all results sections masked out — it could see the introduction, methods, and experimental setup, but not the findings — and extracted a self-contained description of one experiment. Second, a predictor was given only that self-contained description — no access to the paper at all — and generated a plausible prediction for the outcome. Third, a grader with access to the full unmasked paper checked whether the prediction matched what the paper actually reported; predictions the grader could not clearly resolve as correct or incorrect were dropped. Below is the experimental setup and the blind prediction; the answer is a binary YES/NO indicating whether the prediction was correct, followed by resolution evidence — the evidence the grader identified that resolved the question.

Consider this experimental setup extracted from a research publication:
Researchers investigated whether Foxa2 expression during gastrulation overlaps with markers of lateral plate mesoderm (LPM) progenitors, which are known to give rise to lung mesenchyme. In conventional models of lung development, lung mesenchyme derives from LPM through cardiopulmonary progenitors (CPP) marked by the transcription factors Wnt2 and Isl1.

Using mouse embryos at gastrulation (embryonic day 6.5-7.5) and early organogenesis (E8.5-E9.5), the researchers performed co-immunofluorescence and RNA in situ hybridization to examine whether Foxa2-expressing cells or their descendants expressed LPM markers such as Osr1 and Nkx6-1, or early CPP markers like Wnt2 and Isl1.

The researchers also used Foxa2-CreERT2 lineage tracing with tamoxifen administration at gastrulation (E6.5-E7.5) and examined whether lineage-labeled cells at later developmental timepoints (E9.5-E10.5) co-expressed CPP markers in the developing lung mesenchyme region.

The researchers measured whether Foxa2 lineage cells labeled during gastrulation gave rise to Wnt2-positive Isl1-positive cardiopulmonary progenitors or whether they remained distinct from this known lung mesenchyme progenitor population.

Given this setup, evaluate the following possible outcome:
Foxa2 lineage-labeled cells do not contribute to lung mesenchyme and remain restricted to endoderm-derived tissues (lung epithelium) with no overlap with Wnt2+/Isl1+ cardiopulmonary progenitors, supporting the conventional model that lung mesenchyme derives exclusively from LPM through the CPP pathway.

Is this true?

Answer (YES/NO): NO